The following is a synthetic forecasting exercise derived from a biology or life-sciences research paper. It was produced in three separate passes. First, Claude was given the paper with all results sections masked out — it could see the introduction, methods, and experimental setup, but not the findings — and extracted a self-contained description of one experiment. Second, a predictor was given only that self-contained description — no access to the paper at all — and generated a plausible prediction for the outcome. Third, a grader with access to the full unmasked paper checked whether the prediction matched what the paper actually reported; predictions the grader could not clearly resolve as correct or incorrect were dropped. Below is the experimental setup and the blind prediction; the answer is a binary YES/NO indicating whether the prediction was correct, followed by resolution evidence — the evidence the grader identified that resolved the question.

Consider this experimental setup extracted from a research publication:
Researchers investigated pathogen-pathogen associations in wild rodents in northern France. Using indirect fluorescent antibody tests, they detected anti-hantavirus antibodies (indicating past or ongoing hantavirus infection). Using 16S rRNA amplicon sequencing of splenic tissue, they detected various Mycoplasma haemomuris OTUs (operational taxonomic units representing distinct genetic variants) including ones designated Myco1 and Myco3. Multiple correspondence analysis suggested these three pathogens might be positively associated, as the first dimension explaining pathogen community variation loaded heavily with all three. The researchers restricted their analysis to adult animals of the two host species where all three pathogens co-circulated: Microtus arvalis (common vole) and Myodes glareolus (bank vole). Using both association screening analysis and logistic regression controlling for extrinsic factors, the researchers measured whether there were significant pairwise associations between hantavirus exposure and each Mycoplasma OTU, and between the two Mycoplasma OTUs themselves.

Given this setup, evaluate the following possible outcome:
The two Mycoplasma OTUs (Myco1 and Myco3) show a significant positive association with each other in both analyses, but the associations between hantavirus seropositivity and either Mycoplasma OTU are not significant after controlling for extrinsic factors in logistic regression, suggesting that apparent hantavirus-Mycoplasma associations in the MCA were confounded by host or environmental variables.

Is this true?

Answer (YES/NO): NO